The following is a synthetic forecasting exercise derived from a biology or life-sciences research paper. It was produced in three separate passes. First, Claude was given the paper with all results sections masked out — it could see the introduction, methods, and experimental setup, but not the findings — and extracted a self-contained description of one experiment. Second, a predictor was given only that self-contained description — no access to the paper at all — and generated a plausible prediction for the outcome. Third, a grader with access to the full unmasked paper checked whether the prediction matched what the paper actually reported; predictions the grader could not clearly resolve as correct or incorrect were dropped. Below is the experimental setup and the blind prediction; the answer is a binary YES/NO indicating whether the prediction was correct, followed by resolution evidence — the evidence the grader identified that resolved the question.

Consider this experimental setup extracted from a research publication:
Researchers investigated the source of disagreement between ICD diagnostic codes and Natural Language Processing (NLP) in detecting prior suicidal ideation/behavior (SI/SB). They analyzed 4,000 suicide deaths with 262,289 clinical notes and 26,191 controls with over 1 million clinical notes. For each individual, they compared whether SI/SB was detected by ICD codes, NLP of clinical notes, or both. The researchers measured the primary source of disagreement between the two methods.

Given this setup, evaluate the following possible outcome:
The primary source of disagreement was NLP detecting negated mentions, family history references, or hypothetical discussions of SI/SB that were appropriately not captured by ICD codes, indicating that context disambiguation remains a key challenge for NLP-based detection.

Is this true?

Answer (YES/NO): NO